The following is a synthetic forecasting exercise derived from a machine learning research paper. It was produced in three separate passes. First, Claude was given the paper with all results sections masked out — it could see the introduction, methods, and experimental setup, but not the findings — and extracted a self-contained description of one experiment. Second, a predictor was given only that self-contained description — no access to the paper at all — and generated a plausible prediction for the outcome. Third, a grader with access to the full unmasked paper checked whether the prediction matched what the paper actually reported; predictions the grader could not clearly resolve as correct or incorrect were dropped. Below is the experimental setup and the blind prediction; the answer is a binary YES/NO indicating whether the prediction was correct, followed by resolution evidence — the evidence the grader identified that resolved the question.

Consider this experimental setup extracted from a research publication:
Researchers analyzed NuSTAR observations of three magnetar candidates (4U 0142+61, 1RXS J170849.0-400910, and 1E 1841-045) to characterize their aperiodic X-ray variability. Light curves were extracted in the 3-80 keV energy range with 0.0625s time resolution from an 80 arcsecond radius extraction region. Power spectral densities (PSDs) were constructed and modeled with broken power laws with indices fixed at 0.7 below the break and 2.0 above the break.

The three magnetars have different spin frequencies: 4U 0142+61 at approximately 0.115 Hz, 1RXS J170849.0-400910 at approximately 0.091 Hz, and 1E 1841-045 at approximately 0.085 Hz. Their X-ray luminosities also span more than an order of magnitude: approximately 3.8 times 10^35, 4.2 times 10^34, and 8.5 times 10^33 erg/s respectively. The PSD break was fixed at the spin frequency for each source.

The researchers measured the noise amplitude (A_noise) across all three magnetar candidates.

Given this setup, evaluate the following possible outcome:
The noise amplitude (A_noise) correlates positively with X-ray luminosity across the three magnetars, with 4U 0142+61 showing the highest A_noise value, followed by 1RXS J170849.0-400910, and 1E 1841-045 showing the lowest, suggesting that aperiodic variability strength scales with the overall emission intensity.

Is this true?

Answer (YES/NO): NO